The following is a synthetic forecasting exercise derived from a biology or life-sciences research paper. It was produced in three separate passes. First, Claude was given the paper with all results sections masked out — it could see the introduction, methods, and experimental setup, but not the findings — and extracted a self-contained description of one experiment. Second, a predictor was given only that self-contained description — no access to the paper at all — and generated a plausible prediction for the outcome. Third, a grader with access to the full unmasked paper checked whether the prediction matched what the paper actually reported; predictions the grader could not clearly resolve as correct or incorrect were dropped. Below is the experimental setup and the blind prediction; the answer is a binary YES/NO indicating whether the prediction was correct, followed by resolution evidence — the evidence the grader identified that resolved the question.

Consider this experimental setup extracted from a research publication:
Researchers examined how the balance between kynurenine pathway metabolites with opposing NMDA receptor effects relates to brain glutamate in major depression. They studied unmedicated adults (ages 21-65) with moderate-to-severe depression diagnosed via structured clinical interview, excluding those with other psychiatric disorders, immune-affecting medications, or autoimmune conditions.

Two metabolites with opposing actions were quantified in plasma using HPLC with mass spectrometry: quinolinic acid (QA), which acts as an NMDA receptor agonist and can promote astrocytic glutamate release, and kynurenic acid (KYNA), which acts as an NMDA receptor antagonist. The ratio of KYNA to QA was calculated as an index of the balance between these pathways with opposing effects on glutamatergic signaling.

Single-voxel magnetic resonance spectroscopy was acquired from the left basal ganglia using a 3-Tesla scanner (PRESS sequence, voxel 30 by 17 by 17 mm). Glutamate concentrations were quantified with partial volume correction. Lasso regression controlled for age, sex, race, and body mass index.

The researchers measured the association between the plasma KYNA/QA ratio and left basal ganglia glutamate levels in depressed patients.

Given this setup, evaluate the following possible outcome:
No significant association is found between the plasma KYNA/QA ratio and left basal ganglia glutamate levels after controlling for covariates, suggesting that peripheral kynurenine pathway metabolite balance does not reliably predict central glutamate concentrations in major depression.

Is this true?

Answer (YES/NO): NO